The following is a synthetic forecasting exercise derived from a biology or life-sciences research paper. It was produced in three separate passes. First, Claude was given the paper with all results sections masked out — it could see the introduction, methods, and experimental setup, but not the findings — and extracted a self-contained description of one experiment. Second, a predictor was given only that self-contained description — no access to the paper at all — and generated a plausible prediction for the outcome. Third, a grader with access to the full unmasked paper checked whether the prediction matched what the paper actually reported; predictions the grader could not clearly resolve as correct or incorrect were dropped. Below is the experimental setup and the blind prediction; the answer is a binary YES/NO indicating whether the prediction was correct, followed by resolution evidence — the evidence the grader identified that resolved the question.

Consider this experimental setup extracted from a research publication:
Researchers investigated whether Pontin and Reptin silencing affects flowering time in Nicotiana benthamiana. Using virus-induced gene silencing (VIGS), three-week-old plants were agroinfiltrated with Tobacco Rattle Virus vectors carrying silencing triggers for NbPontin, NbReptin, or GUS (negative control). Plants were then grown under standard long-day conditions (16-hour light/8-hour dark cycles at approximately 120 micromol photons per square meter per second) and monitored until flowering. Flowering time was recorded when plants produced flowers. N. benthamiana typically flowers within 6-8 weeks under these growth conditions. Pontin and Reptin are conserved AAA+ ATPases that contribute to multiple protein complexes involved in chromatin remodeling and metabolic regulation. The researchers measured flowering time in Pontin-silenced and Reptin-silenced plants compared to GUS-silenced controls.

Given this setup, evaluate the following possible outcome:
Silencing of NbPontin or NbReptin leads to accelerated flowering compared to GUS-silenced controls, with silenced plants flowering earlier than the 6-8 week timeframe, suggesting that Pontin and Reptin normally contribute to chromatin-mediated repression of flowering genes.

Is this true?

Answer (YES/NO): NO